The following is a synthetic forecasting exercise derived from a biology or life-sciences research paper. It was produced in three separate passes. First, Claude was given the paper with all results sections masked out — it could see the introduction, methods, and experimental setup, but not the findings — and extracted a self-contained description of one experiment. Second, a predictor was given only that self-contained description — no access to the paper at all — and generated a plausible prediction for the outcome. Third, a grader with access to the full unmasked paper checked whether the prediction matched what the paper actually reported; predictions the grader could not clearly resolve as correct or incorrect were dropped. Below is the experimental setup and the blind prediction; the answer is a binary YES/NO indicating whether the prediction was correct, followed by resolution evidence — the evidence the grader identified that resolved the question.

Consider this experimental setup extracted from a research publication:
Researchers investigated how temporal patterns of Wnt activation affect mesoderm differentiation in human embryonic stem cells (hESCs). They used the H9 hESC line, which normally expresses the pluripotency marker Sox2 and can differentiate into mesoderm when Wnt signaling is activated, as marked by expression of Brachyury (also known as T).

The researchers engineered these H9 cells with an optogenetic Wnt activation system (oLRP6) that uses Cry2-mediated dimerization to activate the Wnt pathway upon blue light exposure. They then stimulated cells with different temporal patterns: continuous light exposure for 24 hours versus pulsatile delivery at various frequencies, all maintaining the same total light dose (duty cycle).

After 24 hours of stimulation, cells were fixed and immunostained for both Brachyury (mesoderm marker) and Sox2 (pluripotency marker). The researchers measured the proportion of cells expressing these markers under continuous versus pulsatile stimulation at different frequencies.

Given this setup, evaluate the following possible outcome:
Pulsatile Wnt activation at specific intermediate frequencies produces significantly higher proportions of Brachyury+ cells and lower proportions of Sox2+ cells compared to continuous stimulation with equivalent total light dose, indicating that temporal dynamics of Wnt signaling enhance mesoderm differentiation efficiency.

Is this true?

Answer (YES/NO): NO